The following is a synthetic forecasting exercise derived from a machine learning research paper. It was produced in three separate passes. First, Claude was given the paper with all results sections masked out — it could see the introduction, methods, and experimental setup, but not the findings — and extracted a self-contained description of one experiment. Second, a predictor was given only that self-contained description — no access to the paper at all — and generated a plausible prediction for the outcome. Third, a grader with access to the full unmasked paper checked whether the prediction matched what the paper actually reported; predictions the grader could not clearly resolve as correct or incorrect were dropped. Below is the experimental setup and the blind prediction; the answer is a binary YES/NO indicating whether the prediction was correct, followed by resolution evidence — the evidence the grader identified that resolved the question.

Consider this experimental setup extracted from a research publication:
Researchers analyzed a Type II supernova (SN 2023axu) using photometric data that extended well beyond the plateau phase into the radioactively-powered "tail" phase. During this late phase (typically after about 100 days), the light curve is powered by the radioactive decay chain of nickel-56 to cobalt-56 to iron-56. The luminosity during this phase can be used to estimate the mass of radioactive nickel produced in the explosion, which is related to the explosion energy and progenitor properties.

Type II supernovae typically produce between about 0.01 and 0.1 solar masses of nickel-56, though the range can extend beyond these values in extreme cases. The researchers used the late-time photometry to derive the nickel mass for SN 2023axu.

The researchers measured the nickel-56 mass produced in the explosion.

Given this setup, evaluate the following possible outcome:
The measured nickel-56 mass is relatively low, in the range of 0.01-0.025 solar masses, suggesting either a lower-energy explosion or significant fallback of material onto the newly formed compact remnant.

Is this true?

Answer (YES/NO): NO